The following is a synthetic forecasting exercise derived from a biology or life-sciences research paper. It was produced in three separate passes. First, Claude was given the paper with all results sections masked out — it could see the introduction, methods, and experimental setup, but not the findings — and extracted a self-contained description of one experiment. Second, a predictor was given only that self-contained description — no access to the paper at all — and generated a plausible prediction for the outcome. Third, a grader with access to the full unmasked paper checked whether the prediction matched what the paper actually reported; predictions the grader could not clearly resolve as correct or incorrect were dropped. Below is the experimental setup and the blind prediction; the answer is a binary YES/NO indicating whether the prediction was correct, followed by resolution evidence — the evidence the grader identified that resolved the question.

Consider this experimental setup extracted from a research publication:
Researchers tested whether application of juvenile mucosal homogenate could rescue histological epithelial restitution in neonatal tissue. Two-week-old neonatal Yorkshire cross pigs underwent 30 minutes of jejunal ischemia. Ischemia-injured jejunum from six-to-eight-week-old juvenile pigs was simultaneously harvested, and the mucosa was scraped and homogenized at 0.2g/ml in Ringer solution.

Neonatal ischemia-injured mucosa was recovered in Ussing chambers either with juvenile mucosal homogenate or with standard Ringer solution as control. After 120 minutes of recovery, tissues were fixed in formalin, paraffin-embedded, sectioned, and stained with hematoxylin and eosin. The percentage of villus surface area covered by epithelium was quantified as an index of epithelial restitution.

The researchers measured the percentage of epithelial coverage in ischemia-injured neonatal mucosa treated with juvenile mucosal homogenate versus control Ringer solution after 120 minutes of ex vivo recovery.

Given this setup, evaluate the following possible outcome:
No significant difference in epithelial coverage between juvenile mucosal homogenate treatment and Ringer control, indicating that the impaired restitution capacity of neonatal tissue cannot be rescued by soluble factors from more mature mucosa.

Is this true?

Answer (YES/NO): NO